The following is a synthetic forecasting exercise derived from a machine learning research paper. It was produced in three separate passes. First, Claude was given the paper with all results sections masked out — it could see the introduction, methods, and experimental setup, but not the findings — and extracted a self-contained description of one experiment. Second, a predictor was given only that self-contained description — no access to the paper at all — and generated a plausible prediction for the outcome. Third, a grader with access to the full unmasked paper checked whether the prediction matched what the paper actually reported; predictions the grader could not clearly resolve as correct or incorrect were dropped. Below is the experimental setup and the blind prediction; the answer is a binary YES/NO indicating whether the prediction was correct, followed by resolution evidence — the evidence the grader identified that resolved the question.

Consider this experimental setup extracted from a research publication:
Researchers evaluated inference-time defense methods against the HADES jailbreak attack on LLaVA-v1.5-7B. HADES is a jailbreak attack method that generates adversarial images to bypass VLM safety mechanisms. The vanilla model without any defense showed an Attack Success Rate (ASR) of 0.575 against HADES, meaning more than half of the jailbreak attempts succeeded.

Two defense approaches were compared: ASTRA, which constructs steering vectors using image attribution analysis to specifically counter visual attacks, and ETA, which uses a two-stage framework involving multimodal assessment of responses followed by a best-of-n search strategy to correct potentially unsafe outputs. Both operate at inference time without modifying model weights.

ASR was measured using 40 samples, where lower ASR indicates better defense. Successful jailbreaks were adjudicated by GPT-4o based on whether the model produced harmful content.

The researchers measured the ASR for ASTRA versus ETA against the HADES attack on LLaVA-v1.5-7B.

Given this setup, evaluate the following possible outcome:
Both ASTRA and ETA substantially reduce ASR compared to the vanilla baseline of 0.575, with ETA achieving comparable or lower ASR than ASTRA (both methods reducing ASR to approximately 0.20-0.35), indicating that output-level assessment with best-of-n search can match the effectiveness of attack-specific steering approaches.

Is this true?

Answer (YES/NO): NO